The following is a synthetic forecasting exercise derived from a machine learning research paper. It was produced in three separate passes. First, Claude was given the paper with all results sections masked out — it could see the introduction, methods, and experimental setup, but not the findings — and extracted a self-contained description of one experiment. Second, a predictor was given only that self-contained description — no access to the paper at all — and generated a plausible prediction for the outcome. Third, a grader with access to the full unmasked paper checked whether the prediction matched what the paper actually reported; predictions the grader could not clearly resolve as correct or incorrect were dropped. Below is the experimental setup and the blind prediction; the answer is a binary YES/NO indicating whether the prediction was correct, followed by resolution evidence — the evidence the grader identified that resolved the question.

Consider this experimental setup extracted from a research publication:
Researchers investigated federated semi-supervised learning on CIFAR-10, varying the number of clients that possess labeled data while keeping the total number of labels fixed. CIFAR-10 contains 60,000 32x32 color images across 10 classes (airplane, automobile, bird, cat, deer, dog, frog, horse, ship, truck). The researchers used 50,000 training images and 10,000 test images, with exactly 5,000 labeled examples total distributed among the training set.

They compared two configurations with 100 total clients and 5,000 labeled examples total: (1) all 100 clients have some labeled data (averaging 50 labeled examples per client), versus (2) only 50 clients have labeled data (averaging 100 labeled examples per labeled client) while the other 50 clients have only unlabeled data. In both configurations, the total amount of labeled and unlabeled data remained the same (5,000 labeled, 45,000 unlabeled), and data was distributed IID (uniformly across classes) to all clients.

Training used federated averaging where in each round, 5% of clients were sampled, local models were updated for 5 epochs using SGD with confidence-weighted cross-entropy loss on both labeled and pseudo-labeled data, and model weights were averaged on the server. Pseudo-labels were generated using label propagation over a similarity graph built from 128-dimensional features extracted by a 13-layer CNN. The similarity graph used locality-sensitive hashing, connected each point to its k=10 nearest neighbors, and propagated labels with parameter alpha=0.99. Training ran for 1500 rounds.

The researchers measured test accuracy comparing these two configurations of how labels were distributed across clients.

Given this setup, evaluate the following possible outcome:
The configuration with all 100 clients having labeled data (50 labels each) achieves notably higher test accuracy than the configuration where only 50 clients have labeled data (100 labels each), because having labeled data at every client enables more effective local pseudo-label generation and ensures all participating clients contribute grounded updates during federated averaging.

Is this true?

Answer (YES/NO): NO